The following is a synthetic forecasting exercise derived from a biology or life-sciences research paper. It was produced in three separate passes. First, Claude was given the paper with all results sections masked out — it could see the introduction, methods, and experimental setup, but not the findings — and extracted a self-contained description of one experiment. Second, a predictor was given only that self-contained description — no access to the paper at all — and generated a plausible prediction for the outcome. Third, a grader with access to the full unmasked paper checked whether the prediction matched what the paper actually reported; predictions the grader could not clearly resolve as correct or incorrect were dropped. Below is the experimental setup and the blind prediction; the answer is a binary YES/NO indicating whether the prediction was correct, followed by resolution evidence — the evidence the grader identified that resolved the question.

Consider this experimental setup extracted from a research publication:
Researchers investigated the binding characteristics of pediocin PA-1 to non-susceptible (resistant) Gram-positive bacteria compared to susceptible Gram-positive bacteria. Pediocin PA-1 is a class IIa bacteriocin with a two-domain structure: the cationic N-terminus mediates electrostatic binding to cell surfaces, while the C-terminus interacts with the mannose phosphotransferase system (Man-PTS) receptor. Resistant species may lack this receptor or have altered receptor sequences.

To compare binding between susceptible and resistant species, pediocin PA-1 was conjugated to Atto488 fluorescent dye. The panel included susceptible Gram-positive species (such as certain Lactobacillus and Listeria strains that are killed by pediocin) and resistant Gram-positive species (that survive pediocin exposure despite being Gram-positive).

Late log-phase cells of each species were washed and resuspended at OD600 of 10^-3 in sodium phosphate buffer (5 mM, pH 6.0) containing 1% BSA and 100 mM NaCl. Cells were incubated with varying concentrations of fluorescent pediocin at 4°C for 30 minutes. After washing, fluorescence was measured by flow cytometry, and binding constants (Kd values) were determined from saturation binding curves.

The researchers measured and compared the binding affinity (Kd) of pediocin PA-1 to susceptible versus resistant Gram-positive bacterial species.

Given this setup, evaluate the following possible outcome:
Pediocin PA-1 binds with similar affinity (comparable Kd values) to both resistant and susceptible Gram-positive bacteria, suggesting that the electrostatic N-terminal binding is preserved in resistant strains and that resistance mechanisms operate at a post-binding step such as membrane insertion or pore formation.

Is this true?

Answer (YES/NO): NO